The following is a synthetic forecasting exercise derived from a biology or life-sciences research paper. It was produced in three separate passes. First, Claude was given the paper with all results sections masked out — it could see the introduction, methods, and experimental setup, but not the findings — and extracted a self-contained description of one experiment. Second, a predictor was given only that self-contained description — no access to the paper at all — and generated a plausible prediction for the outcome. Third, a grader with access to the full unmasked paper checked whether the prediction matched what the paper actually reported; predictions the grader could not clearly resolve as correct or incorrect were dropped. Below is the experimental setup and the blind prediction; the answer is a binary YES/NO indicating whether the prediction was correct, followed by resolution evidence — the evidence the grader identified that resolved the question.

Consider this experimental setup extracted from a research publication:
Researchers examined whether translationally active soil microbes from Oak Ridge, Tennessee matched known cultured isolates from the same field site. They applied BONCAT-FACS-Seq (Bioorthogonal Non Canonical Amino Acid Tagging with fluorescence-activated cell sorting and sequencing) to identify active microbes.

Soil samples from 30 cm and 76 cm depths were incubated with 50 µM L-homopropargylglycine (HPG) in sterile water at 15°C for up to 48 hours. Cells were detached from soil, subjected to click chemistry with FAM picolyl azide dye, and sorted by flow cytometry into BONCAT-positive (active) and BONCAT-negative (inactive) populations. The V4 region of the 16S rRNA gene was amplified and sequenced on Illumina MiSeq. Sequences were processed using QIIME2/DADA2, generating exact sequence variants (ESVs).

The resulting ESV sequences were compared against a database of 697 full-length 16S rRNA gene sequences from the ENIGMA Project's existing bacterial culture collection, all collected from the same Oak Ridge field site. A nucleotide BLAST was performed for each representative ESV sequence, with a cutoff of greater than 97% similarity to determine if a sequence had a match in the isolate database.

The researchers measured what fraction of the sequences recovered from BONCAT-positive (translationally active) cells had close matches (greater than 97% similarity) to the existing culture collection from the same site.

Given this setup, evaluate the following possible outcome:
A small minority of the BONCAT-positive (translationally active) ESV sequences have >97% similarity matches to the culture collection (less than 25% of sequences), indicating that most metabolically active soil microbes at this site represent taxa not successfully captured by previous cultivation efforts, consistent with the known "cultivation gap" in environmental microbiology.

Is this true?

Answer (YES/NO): NO